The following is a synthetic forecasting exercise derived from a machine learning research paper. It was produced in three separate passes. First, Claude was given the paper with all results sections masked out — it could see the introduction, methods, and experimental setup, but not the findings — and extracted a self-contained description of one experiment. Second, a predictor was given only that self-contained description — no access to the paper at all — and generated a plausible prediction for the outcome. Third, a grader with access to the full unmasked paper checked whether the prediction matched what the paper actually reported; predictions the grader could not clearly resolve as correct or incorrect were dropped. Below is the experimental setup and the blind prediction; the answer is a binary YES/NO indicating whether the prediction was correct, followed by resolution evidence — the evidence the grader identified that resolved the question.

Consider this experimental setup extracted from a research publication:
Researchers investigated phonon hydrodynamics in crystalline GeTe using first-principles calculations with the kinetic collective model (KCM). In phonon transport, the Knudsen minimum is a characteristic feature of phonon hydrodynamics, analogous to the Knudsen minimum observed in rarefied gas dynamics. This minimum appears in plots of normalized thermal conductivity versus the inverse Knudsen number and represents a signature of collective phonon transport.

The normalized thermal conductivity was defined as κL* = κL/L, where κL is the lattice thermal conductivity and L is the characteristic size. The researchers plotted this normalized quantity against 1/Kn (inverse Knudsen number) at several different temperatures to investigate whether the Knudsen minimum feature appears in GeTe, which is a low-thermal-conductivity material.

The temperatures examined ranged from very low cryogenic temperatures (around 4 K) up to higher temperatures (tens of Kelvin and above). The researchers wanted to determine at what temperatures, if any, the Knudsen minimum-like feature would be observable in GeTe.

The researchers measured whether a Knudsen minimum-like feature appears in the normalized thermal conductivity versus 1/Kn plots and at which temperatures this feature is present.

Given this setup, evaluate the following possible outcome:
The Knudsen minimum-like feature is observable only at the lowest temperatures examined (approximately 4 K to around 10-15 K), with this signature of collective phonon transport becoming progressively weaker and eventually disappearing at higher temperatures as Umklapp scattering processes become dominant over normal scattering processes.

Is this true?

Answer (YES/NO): NO